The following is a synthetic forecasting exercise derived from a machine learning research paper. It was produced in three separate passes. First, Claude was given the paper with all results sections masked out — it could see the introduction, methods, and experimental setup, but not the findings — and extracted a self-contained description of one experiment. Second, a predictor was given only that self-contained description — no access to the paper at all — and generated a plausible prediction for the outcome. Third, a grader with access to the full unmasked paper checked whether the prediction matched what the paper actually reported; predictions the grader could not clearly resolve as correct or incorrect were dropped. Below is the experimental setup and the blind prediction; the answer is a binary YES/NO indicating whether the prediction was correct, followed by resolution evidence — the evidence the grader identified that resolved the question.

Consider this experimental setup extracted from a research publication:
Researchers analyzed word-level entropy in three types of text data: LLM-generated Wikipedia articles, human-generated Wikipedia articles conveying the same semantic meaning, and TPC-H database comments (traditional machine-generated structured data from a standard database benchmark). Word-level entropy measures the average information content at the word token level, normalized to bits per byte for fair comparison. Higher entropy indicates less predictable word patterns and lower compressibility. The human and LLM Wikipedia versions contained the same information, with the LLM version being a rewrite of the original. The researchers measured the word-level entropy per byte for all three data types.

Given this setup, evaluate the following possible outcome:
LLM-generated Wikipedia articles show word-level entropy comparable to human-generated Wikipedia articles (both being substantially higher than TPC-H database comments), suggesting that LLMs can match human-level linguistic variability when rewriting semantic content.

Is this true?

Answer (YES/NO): YES